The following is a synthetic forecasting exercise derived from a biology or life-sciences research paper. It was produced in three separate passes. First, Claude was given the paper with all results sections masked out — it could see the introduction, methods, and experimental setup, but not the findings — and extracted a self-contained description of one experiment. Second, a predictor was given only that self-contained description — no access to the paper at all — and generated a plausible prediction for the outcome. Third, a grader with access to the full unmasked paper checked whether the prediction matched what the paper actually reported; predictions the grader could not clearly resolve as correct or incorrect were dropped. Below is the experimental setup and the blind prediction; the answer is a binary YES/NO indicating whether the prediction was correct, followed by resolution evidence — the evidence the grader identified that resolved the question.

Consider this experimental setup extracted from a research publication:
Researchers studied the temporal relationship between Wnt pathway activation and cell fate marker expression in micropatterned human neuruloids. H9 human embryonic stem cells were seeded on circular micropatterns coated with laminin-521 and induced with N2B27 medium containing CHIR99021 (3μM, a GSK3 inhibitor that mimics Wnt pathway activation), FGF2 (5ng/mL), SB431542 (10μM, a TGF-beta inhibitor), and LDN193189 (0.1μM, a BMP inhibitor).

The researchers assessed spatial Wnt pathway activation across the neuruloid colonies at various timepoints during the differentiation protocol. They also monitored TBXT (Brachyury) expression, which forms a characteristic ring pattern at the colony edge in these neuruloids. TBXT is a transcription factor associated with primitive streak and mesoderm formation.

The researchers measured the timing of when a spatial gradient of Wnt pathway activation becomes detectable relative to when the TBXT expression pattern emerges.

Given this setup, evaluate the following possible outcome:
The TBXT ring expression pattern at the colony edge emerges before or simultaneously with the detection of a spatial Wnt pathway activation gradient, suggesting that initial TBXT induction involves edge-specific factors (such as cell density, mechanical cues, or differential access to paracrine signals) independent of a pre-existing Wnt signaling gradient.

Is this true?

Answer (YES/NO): NO